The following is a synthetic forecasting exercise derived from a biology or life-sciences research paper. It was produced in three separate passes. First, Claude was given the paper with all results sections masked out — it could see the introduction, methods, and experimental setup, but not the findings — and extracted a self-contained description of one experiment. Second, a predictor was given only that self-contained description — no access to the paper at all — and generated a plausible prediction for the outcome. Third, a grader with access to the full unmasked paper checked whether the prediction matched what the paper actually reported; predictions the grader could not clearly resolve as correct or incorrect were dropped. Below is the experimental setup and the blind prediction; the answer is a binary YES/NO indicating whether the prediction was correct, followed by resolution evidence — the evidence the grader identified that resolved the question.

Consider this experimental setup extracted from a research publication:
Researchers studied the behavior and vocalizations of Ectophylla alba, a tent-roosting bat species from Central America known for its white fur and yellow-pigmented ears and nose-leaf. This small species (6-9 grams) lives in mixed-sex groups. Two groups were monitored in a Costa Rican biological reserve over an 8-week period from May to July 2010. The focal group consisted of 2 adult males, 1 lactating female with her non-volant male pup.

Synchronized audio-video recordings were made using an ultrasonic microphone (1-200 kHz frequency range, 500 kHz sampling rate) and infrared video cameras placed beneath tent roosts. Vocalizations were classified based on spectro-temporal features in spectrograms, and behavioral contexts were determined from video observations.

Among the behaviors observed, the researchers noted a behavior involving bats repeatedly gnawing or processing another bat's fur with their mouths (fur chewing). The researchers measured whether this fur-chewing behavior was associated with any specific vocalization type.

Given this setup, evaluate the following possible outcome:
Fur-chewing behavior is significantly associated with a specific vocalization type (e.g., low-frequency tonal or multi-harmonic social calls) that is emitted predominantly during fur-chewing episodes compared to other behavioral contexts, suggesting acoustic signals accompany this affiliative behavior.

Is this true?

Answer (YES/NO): NO